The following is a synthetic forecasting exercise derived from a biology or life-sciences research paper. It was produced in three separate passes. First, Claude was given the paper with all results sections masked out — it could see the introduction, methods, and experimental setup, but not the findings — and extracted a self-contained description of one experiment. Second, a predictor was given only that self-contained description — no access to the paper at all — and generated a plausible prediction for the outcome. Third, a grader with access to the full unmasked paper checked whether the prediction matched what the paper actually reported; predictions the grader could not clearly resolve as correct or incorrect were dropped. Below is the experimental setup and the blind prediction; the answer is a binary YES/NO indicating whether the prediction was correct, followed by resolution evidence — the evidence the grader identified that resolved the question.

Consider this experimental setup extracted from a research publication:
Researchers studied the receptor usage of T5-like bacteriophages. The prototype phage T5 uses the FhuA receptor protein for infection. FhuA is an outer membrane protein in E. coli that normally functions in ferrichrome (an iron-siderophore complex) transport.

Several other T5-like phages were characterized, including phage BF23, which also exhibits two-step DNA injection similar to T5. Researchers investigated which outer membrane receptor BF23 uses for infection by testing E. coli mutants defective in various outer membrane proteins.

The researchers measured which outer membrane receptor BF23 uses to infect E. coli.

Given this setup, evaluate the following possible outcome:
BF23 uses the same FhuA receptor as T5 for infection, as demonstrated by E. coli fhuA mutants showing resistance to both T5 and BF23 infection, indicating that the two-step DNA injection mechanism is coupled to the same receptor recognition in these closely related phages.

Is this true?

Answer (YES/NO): NO